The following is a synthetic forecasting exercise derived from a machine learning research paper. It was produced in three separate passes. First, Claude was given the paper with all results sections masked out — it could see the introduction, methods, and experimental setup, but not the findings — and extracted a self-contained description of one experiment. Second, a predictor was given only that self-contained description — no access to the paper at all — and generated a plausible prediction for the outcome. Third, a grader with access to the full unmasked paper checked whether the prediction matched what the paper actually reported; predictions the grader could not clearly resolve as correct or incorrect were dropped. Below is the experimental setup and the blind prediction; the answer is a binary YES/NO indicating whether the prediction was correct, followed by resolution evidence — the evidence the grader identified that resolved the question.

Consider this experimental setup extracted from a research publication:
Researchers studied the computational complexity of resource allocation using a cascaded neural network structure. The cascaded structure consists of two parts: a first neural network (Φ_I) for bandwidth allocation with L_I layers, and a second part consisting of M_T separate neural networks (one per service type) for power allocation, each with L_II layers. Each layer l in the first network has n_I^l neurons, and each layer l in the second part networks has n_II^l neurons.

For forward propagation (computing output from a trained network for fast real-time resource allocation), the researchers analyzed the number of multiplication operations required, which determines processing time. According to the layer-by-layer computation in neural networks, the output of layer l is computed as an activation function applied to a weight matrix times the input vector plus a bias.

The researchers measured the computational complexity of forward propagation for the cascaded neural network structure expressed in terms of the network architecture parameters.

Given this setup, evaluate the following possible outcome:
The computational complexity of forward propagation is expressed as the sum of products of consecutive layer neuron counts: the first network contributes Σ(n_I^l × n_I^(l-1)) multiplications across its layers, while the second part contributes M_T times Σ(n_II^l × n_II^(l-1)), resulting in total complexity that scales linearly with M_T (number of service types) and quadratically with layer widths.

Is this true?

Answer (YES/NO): YES